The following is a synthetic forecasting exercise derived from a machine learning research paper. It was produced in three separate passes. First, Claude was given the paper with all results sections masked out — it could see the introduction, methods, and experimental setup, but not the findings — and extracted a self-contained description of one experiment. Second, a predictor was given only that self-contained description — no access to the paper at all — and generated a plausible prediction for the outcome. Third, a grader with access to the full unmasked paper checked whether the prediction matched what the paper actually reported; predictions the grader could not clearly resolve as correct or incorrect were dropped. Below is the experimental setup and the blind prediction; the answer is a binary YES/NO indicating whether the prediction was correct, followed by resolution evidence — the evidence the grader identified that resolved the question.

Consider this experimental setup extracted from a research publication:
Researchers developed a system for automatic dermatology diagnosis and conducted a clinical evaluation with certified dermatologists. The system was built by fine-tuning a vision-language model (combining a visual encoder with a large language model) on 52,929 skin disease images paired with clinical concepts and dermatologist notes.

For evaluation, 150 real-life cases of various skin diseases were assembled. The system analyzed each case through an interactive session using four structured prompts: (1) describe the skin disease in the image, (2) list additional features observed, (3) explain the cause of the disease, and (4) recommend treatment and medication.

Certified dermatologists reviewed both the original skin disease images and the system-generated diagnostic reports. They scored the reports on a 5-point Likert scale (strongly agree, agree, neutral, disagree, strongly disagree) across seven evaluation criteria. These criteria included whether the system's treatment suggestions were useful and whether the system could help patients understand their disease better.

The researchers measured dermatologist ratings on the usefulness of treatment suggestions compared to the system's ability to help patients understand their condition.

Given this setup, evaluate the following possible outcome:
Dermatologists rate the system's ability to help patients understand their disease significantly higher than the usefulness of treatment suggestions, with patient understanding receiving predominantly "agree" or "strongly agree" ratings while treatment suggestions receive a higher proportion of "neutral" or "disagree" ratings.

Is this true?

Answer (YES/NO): NO